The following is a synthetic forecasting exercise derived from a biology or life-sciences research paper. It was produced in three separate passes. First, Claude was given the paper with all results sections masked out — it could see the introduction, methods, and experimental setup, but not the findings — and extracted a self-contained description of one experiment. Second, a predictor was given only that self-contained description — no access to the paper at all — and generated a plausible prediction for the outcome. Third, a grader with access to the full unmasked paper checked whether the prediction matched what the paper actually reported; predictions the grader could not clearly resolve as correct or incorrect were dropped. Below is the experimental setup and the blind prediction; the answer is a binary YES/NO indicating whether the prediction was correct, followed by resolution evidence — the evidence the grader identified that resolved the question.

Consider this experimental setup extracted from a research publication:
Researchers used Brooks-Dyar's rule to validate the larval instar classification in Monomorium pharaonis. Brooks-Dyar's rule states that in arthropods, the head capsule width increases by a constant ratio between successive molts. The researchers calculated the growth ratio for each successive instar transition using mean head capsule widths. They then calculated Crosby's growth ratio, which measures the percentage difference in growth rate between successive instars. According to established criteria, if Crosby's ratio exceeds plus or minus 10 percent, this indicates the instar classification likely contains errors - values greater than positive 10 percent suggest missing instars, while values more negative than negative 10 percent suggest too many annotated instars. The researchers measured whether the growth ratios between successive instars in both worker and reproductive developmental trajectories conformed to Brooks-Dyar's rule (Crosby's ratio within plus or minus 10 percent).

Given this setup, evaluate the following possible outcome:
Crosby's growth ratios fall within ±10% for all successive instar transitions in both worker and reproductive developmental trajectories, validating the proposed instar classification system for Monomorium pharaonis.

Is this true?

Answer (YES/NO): NO